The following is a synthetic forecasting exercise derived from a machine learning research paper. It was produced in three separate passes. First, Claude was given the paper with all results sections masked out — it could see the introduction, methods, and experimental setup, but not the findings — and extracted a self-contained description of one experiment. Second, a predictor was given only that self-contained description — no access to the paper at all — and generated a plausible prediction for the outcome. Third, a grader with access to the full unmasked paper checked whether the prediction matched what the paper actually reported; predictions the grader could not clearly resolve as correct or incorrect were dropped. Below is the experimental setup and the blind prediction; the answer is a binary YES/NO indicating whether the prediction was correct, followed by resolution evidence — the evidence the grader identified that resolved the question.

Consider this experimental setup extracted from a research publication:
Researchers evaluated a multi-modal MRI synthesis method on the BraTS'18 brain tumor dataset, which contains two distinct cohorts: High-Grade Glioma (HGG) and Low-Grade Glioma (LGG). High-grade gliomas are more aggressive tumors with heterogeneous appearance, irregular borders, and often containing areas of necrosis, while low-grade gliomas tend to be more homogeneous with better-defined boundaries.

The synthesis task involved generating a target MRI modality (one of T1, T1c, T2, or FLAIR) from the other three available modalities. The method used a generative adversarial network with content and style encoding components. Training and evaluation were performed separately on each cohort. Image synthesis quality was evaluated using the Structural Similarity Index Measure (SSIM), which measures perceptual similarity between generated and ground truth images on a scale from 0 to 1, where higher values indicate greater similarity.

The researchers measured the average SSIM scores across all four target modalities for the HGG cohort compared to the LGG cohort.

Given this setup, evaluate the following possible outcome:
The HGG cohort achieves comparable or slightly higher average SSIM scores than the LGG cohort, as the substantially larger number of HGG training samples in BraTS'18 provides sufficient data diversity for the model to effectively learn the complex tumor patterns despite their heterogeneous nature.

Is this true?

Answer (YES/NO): NO